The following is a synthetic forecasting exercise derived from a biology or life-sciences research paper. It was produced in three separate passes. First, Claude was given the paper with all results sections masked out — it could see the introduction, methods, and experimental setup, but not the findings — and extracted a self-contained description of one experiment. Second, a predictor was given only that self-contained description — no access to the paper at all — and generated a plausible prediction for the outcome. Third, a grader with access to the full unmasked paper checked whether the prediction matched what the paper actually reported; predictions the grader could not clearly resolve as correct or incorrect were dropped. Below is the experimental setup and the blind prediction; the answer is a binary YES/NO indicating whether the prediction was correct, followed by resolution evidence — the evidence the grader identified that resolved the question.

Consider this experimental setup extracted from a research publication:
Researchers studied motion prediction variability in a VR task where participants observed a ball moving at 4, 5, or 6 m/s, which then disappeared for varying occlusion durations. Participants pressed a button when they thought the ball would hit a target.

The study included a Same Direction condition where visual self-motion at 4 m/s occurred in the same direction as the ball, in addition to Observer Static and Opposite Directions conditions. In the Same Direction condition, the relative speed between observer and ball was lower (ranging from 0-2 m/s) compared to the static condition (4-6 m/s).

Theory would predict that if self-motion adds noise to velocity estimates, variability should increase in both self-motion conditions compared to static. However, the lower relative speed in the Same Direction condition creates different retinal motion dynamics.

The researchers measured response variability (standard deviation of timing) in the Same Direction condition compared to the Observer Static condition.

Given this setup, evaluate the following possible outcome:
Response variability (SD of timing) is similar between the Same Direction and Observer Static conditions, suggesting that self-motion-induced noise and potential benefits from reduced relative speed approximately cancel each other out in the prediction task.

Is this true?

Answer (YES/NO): NO